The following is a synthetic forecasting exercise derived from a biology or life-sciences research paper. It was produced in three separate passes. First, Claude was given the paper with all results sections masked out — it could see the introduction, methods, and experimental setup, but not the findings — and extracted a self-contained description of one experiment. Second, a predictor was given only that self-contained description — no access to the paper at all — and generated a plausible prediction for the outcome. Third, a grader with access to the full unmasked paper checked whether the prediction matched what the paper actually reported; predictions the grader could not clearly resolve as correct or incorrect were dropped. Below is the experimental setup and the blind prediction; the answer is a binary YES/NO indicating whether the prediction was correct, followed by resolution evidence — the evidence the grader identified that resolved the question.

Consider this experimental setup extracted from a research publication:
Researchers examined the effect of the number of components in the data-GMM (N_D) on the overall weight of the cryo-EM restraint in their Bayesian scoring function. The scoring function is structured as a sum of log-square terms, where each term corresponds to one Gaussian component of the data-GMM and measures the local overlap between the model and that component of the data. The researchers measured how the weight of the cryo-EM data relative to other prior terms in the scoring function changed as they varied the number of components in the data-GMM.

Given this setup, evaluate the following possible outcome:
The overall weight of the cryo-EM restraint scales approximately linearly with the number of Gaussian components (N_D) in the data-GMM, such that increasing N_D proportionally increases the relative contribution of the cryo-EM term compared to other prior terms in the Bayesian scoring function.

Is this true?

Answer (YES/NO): YES